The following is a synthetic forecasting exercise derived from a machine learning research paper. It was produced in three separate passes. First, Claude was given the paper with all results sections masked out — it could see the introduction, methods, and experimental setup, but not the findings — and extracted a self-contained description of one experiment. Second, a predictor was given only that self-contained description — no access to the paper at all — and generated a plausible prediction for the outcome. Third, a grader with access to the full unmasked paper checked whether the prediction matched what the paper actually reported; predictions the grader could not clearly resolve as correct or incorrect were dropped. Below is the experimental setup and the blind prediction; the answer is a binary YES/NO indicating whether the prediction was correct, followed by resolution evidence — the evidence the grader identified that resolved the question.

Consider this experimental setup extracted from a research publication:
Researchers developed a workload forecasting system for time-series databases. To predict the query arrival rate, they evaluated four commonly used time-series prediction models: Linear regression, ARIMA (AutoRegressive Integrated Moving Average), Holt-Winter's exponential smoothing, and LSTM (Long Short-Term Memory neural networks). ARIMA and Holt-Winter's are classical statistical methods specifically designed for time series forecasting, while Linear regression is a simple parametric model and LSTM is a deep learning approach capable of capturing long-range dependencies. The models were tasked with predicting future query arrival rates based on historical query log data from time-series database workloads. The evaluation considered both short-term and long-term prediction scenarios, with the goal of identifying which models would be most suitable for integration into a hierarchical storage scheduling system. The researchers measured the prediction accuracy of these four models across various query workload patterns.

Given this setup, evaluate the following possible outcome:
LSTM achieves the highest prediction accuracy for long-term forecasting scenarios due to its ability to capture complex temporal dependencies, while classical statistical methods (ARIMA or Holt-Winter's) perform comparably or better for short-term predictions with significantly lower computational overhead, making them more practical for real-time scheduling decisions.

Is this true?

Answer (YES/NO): NO